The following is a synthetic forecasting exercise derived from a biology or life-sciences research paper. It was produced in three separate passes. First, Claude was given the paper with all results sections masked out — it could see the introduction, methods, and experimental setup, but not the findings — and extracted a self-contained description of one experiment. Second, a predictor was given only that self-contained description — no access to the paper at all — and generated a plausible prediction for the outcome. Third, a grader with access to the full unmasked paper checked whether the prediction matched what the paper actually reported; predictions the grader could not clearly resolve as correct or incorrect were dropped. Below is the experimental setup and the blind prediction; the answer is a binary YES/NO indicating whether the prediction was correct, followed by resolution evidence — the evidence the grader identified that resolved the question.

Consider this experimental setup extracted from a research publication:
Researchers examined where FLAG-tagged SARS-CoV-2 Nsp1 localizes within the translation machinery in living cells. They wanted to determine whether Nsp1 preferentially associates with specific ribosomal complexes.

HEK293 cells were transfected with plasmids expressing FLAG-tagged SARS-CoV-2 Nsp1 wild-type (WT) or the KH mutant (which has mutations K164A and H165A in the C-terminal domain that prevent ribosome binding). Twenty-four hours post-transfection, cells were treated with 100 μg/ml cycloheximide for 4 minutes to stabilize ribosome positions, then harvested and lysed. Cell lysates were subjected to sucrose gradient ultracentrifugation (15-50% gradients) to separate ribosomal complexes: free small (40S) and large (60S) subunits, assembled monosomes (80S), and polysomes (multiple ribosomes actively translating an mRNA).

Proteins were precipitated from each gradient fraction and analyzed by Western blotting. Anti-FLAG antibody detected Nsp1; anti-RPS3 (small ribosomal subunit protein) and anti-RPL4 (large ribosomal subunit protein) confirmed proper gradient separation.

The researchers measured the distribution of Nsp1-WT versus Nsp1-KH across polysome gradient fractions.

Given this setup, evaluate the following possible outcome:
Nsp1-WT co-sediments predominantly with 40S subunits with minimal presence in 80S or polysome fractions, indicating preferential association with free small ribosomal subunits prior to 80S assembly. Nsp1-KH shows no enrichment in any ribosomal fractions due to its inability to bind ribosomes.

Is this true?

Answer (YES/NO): YES